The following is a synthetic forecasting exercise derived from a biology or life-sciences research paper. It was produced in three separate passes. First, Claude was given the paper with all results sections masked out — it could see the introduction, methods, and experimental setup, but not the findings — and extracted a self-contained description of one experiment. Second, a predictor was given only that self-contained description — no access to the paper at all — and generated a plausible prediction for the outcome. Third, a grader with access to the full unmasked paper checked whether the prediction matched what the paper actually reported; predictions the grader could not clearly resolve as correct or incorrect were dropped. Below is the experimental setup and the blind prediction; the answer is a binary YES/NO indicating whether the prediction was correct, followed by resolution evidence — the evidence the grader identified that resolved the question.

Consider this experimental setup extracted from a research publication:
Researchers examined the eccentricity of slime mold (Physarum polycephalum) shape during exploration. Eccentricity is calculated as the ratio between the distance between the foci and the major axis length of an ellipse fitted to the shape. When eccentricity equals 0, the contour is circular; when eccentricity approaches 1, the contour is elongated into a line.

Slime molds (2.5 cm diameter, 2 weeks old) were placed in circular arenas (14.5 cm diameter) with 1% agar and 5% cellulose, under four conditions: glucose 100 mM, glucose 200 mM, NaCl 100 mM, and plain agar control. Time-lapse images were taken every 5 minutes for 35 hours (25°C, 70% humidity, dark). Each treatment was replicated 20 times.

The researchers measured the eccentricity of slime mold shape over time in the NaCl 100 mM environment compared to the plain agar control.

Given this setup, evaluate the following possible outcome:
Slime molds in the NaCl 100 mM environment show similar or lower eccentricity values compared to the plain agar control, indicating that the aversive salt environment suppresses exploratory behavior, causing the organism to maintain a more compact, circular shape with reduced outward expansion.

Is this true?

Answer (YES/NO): NO